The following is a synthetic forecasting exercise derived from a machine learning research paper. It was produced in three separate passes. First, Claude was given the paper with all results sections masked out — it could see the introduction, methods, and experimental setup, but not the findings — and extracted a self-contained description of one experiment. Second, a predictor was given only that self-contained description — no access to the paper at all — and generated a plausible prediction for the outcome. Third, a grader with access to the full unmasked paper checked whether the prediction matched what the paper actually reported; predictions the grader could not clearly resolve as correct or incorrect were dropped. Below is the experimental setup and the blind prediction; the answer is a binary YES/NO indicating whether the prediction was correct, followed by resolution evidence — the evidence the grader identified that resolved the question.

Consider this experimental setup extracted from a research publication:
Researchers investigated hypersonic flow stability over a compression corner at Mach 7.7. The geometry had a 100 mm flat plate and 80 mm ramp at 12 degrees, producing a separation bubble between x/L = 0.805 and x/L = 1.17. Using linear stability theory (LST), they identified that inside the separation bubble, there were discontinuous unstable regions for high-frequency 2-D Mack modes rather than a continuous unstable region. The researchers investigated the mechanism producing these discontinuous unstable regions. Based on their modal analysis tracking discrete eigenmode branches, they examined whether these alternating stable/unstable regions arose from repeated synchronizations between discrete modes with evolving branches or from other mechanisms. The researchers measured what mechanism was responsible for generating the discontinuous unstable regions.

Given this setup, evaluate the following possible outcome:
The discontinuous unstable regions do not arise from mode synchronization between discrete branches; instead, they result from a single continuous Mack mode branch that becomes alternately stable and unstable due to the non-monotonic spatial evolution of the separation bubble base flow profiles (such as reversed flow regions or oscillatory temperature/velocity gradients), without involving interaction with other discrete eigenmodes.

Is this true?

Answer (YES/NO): NO